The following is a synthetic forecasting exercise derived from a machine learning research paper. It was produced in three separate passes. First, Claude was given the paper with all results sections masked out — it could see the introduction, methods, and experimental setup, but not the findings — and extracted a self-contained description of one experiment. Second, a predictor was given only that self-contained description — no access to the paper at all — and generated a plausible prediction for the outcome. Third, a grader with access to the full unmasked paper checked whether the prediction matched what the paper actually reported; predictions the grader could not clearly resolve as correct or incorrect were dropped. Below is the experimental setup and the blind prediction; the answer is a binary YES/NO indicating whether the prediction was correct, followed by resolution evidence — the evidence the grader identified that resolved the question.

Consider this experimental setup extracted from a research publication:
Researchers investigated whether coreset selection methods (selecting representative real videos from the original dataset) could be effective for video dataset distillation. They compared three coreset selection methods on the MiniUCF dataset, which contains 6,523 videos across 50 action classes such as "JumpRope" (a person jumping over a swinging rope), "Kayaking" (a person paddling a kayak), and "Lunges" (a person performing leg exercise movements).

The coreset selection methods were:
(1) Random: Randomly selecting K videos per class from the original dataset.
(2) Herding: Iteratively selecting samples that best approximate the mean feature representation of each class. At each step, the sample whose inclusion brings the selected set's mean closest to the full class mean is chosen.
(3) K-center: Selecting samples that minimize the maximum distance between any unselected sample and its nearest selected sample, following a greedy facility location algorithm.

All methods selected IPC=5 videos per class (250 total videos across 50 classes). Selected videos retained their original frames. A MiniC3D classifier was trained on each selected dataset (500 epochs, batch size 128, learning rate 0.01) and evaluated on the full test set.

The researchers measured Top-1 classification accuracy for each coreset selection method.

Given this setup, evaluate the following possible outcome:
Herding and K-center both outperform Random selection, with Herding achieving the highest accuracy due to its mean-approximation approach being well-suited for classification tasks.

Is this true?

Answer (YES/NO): NO